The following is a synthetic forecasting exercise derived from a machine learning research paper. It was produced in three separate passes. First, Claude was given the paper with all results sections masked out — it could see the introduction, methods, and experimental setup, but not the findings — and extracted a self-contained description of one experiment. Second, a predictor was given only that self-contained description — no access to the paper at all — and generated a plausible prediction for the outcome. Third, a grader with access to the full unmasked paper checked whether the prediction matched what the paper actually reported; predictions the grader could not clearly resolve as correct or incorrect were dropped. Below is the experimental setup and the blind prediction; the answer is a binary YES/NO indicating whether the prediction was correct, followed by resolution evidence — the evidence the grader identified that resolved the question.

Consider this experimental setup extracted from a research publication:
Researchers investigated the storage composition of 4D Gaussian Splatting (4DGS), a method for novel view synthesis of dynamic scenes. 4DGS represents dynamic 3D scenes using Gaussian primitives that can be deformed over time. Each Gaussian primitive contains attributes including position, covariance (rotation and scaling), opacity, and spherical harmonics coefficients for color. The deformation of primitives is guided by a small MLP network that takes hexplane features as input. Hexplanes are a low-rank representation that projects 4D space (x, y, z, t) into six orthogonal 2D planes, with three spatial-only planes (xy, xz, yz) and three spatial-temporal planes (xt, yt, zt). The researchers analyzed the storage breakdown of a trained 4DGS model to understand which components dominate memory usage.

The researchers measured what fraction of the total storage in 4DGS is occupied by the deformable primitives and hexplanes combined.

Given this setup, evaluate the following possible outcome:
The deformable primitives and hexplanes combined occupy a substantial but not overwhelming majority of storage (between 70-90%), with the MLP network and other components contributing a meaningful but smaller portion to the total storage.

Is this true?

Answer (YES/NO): NO